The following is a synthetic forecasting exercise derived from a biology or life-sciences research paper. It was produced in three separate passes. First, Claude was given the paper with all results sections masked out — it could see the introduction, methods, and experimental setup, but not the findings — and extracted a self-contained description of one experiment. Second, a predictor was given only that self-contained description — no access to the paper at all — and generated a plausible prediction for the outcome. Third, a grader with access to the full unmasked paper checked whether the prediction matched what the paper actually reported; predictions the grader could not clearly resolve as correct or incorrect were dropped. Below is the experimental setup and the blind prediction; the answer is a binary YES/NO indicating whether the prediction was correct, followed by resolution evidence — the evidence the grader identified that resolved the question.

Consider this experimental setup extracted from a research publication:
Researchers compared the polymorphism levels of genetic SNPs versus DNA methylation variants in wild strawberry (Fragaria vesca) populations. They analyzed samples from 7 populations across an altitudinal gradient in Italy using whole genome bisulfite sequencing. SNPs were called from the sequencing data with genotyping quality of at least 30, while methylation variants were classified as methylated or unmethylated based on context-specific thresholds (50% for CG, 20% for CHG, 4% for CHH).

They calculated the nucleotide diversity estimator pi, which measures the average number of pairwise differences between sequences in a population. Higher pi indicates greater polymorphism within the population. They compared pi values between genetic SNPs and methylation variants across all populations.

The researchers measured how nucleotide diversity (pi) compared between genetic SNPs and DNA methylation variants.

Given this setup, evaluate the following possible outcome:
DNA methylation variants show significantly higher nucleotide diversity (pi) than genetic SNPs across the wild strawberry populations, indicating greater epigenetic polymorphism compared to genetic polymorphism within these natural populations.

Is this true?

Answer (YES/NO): YES